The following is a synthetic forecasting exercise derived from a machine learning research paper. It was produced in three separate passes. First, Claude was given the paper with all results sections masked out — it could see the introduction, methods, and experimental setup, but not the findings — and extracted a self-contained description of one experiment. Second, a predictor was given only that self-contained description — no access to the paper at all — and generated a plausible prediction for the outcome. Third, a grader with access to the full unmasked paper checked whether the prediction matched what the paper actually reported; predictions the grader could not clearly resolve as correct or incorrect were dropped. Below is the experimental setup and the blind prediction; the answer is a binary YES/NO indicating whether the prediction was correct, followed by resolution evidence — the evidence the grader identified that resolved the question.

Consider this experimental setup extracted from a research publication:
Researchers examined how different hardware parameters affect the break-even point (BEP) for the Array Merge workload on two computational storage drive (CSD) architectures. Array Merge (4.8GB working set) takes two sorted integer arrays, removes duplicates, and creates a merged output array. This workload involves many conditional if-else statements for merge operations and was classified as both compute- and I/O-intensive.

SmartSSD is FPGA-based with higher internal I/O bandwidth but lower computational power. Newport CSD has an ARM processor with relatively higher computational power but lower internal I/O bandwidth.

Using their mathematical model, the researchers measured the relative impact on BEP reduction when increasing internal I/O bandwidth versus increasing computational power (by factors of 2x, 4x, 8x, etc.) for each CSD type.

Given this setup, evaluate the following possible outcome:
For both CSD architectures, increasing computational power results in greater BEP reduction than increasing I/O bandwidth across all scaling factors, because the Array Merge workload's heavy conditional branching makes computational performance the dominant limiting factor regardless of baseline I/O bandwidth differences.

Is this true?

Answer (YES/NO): NO